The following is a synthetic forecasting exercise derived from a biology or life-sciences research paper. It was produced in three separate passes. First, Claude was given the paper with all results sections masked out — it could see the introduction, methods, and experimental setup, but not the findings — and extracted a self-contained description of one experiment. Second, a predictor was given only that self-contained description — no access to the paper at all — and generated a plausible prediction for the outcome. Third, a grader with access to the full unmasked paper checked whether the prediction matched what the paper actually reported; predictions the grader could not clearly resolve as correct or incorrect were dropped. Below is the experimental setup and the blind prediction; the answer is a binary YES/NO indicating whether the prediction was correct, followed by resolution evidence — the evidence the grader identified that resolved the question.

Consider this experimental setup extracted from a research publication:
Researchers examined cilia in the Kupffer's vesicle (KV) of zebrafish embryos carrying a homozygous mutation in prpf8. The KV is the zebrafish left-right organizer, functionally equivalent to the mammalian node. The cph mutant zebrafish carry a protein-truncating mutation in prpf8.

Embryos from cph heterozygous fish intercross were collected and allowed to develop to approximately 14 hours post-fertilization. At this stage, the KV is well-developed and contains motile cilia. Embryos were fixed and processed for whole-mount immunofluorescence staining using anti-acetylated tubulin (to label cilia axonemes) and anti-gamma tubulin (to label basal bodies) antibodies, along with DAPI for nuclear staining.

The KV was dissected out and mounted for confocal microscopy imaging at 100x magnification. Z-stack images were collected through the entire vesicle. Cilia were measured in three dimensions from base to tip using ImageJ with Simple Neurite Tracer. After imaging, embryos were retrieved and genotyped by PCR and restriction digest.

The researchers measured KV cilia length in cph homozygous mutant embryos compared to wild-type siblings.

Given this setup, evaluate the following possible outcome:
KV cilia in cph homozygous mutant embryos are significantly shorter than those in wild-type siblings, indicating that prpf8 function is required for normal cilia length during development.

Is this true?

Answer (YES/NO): YES